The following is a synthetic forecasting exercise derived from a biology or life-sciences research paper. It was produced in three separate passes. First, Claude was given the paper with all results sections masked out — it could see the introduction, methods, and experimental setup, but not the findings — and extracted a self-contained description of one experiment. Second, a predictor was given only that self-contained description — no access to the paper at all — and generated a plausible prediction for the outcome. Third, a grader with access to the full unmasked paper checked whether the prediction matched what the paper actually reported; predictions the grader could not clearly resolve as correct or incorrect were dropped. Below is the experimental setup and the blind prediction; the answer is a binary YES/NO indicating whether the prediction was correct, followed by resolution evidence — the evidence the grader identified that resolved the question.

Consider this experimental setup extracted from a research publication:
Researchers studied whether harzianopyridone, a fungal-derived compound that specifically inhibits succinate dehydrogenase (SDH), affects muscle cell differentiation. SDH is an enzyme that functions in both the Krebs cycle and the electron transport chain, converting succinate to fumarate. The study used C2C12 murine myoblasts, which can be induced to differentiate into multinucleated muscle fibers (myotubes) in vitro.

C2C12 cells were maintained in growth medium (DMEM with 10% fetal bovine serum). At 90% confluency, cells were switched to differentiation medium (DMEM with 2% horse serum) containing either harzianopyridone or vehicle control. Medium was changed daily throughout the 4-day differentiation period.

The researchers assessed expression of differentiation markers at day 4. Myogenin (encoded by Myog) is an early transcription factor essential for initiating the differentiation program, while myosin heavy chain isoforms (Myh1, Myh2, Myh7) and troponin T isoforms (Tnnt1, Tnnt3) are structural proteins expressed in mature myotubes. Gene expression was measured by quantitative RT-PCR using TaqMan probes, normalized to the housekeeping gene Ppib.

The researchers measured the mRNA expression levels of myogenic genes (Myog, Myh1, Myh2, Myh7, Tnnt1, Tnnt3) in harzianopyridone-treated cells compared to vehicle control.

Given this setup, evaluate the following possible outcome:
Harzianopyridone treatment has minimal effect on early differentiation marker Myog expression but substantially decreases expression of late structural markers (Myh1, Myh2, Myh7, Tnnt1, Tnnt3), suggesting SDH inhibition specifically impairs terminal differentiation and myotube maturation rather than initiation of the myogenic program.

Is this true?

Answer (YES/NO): NO